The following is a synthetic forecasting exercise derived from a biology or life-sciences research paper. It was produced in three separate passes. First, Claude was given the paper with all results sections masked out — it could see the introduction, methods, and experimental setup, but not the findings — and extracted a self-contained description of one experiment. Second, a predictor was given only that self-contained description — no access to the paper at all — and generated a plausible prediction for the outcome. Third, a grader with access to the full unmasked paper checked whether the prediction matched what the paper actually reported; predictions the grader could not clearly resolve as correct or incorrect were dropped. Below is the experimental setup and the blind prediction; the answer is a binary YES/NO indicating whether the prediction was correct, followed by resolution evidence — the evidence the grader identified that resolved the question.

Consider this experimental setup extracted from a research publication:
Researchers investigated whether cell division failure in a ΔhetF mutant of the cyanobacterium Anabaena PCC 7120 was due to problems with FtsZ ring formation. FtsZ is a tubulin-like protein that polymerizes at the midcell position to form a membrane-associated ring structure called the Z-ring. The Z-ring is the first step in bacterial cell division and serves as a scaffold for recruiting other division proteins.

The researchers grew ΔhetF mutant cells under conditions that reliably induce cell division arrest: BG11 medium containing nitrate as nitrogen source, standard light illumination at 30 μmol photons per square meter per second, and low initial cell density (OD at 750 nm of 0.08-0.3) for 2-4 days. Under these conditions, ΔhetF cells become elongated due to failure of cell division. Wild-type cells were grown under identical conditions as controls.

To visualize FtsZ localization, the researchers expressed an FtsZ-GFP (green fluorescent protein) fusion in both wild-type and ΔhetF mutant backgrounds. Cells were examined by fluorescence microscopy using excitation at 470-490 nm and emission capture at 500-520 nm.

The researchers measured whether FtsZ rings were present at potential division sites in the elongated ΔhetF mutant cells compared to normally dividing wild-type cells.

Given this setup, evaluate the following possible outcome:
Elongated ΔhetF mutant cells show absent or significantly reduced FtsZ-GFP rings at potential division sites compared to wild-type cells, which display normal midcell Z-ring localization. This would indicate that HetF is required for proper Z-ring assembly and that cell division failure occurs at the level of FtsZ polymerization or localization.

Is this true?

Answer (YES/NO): NO